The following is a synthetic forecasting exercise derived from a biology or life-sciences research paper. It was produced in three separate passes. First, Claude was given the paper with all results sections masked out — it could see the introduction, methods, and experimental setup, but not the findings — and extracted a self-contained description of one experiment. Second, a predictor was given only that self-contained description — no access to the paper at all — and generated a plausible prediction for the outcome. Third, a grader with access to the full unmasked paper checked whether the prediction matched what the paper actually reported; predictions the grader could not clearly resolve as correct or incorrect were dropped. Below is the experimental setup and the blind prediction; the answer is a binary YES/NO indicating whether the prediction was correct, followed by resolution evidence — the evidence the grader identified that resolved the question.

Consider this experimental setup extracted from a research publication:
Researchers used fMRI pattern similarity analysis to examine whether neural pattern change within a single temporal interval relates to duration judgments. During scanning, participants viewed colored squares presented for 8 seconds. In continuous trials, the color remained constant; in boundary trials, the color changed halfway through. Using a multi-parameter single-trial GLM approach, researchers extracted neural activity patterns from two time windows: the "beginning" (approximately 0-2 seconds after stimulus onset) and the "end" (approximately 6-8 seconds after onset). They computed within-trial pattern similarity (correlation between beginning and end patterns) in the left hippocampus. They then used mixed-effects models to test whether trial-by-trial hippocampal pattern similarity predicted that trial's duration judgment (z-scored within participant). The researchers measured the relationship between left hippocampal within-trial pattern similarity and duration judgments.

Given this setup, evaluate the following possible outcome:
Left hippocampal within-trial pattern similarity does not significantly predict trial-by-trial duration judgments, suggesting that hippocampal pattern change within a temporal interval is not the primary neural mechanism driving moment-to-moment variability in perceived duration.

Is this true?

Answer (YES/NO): NO